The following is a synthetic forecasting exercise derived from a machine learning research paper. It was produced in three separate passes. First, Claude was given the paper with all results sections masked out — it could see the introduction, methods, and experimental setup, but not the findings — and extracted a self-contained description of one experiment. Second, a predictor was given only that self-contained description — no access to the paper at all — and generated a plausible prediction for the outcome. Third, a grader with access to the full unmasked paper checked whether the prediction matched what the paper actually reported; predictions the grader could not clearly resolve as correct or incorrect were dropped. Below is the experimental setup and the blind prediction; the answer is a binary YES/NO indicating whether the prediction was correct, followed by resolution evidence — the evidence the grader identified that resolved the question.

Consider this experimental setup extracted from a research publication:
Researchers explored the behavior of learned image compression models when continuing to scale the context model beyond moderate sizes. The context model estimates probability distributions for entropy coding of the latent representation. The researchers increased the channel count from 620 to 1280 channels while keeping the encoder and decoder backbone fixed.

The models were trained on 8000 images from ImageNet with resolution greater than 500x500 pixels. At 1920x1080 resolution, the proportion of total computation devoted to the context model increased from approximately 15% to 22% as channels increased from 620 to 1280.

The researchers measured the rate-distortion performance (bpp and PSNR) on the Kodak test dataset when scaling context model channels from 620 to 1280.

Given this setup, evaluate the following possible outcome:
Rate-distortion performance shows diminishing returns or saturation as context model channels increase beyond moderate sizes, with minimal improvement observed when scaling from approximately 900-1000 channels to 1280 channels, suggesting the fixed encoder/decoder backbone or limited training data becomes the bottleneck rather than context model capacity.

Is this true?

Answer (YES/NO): NO